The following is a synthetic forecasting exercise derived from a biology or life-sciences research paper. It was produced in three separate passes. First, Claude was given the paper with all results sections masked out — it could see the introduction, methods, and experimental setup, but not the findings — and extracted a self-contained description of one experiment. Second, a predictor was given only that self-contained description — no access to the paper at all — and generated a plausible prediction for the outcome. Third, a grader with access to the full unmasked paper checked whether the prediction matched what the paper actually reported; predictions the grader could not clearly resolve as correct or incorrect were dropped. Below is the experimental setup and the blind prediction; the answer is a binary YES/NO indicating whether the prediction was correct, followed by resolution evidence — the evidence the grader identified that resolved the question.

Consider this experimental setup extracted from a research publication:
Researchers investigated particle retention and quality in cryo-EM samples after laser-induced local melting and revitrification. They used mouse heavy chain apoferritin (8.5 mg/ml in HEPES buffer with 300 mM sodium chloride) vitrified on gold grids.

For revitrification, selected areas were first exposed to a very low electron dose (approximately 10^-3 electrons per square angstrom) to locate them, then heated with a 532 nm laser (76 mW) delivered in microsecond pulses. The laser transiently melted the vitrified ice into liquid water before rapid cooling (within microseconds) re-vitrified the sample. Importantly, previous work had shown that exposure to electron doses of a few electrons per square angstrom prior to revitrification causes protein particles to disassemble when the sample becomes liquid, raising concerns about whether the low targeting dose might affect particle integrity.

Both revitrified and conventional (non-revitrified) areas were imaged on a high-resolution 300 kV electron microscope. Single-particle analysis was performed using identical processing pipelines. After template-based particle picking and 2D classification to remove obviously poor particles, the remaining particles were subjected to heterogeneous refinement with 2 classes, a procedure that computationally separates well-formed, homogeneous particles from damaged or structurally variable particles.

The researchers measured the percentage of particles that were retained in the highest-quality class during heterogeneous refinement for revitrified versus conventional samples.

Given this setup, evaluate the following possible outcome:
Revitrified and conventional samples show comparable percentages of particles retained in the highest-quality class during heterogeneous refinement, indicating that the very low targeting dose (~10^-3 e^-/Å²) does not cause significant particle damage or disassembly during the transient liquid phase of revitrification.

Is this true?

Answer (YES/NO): NO